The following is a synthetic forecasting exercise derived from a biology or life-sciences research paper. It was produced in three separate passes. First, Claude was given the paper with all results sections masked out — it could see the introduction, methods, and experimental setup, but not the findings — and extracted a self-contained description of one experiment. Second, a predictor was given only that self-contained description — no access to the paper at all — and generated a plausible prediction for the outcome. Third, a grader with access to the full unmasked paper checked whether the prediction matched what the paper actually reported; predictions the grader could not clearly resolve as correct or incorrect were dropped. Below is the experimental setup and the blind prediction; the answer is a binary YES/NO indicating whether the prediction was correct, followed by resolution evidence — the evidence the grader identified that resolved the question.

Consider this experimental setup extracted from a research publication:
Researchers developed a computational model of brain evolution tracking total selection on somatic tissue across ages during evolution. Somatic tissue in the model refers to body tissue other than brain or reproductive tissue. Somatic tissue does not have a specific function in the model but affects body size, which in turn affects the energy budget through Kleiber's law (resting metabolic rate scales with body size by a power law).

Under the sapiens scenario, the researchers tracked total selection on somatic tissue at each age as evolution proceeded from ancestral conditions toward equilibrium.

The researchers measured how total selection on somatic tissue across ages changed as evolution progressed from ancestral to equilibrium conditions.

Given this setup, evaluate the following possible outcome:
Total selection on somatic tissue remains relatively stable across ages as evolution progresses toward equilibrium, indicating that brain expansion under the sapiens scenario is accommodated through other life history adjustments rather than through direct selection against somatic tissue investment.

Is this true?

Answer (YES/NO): NO